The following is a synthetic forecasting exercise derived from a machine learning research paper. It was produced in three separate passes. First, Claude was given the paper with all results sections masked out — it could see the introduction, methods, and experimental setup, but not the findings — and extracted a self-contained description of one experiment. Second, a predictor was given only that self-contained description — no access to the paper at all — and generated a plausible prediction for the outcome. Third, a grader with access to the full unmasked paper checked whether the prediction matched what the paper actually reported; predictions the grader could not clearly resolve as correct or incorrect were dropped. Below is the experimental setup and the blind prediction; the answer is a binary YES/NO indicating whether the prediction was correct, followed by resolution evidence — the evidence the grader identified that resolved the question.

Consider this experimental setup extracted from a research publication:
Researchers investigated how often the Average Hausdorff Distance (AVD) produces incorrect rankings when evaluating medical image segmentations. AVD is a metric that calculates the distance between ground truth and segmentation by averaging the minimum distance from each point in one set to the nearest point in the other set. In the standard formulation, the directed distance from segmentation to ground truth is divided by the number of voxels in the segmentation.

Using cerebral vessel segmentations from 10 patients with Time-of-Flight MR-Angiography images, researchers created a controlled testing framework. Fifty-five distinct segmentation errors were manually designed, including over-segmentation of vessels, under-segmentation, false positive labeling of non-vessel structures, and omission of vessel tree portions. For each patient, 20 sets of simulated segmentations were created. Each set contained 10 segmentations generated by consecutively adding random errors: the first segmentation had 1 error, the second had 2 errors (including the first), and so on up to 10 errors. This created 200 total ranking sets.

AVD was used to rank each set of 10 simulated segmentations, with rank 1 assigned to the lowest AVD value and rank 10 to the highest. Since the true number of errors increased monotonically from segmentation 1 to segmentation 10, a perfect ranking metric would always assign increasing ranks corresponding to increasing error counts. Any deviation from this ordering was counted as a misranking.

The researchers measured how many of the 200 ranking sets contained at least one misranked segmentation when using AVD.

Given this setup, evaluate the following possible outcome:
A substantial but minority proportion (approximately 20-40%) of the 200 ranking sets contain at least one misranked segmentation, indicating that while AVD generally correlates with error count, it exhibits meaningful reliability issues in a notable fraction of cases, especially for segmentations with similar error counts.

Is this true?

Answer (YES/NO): NO